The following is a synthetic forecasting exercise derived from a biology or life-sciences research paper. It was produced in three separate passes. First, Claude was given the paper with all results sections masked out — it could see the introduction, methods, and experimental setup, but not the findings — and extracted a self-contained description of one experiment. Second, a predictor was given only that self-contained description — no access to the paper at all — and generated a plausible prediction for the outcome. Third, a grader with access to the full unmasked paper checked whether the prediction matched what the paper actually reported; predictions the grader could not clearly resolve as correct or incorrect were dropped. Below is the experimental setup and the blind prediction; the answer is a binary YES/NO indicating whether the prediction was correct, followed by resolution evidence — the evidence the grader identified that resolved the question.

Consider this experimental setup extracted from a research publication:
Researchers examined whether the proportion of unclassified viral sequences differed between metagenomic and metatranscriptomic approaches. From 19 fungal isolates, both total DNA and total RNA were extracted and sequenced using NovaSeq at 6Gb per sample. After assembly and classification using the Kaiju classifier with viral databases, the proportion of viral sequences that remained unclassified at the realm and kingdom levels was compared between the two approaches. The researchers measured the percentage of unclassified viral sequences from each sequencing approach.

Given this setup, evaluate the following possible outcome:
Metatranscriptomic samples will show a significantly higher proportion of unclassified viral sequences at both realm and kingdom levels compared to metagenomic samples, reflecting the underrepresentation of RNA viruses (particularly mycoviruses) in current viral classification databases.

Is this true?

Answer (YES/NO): YES